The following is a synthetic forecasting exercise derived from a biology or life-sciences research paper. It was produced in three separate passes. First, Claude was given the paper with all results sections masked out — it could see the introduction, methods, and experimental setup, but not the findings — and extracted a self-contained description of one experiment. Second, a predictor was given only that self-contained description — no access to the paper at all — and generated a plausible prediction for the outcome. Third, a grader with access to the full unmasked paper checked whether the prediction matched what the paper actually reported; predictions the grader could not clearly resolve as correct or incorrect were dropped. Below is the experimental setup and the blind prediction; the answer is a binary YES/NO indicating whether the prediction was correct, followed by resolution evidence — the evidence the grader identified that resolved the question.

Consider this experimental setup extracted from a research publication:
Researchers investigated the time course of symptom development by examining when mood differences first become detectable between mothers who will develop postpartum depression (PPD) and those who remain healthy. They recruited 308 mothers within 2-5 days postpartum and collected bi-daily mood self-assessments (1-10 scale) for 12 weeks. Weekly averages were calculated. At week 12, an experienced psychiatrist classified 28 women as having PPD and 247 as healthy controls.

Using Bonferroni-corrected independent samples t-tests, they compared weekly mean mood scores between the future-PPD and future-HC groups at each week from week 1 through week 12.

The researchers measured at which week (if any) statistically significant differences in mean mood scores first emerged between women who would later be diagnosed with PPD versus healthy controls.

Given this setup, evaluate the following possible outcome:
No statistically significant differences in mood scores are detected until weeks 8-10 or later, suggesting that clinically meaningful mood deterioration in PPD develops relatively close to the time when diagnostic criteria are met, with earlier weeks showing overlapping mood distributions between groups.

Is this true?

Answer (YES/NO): NO